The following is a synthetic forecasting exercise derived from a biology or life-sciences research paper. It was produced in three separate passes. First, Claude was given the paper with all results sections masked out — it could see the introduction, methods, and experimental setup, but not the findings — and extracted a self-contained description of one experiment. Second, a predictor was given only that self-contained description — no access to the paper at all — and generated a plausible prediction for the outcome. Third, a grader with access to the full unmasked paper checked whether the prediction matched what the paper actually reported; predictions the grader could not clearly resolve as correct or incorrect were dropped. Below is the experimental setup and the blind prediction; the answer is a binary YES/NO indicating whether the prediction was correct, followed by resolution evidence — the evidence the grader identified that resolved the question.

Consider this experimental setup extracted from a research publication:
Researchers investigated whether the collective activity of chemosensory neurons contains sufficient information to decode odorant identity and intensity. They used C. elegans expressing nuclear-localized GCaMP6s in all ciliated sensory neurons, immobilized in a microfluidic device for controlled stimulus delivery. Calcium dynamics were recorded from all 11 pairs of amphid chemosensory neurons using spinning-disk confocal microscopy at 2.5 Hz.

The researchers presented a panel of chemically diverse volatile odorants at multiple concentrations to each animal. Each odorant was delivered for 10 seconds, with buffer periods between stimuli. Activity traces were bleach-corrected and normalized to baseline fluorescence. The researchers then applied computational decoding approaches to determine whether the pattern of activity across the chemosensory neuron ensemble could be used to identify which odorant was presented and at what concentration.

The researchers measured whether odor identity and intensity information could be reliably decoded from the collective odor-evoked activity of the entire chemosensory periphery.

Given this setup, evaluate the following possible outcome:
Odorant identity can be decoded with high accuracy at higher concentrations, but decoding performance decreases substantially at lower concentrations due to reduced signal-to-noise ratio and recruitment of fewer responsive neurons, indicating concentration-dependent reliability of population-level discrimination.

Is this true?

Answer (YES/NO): YES